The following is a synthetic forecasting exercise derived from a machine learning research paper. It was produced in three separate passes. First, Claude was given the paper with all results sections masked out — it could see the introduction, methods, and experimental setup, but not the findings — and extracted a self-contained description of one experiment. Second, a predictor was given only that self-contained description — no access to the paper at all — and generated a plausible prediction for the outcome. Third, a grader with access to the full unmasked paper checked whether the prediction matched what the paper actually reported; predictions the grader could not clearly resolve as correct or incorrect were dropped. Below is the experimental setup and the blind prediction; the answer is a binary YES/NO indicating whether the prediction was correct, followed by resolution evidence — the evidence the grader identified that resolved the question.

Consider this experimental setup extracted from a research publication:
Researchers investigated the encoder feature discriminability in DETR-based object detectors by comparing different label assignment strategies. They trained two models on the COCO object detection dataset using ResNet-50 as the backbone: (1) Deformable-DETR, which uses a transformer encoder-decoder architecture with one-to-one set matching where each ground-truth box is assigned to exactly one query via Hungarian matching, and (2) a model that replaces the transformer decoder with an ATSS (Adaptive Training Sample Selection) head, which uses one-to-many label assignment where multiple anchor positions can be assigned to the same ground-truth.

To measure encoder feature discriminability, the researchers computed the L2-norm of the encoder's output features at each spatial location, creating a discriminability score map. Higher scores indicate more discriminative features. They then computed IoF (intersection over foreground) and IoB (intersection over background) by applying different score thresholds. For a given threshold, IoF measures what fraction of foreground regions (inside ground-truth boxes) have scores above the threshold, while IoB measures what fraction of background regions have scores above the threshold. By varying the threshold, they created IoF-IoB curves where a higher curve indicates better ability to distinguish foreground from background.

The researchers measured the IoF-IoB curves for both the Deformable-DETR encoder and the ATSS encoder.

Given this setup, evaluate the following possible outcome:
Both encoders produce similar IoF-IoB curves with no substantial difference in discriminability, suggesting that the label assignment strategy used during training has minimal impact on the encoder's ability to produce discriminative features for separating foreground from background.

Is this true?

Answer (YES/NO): NO